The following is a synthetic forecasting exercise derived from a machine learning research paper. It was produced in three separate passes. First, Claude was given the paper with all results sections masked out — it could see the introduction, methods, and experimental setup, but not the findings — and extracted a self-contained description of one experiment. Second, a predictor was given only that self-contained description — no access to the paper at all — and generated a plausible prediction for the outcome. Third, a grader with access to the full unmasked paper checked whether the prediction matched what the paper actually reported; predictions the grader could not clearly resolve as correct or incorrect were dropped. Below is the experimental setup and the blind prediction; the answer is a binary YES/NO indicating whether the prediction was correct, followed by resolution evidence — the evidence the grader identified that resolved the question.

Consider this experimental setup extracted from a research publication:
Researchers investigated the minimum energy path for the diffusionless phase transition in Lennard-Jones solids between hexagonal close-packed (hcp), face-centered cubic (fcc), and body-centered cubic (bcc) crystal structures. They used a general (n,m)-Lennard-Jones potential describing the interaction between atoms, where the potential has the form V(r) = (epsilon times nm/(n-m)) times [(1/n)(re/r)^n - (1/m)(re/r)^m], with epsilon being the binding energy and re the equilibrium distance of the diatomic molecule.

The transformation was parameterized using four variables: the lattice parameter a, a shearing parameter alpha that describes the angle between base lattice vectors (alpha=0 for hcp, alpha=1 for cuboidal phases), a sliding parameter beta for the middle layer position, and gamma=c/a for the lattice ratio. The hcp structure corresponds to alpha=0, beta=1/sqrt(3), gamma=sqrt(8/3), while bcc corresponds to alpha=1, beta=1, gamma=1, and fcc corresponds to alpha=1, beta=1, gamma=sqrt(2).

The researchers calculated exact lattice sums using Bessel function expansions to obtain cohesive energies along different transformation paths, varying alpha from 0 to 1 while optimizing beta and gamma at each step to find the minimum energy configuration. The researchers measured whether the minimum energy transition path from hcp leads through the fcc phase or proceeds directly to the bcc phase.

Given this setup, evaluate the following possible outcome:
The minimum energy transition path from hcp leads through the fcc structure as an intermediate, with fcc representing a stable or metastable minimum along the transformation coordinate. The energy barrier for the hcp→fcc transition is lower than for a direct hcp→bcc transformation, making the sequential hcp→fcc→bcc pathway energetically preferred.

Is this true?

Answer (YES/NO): YES